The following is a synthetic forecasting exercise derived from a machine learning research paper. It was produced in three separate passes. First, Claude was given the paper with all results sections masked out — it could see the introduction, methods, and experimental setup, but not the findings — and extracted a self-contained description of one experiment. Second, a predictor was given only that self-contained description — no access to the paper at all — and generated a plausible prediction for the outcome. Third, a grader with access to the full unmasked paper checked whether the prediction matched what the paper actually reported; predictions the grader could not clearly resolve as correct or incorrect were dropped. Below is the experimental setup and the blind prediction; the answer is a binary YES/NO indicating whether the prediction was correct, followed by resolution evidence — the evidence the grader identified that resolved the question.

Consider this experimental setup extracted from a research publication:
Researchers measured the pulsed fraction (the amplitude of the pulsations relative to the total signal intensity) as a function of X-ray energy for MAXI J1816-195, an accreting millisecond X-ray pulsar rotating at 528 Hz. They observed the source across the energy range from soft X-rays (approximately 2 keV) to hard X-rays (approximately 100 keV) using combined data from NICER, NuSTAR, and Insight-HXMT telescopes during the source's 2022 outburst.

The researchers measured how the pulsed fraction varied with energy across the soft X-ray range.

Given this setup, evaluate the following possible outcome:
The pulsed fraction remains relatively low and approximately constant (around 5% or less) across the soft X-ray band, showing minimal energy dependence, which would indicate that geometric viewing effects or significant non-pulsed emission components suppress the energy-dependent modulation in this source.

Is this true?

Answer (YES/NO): NO